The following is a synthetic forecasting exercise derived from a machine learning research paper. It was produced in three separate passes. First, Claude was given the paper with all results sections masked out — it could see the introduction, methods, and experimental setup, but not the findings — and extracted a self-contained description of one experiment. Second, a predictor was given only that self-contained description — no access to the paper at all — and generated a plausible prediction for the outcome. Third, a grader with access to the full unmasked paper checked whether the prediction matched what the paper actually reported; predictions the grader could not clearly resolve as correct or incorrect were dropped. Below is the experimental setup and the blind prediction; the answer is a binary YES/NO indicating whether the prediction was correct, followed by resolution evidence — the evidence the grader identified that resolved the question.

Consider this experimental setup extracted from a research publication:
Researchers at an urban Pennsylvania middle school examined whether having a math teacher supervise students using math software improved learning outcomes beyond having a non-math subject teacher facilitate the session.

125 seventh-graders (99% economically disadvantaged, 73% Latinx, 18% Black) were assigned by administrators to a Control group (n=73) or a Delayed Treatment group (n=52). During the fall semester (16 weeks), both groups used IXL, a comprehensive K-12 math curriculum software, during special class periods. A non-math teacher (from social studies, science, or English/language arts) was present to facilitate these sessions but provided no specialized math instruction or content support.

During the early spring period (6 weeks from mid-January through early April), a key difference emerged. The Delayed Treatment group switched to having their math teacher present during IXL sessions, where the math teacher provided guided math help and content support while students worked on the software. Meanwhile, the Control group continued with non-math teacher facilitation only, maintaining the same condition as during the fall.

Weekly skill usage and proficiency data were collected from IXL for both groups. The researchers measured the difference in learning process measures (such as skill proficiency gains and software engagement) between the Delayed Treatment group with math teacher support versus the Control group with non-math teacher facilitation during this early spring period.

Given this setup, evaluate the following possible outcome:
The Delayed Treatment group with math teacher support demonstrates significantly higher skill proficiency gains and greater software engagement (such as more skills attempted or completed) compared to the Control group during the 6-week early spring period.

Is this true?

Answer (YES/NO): YES